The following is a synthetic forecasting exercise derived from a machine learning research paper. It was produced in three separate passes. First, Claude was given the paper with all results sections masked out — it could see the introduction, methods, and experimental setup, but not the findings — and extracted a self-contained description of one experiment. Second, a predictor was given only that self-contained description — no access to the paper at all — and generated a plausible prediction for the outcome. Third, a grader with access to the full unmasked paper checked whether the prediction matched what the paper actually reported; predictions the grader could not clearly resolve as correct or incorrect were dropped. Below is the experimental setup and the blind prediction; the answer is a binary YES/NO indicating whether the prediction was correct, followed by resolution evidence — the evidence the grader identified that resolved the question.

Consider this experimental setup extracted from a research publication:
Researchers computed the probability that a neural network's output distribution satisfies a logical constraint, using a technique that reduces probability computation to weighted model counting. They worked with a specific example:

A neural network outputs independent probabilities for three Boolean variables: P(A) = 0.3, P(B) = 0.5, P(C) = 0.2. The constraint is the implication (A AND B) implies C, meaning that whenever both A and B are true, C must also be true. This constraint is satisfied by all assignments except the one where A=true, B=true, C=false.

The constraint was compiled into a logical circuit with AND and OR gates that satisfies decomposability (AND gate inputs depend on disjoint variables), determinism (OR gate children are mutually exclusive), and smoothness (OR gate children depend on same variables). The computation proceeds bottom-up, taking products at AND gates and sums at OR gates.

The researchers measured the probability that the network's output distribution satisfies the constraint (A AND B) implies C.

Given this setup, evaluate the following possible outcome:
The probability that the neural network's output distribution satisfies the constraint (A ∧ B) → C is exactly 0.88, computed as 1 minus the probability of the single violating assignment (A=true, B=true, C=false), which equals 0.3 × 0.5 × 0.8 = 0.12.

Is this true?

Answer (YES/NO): YES